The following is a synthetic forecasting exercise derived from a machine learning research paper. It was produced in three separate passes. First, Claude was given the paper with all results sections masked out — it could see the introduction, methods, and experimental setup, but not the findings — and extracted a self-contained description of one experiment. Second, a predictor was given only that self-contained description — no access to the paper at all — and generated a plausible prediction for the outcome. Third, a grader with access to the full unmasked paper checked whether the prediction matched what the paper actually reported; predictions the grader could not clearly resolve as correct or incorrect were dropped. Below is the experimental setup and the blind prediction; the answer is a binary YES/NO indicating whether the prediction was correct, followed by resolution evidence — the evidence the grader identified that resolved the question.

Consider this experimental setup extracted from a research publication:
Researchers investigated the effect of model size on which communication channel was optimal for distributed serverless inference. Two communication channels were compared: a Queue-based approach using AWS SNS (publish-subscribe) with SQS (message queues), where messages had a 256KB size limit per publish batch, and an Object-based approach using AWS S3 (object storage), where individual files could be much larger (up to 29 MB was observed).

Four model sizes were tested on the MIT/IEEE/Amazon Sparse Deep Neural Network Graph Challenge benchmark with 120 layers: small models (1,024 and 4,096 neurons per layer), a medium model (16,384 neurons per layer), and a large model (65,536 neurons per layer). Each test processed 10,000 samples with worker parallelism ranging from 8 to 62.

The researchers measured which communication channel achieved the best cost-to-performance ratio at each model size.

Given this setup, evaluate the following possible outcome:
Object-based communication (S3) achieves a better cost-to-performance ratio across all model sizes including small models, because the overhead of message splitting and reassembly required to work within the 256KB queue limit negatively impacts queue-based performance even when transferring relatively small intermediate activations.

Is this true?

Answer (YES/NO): NO